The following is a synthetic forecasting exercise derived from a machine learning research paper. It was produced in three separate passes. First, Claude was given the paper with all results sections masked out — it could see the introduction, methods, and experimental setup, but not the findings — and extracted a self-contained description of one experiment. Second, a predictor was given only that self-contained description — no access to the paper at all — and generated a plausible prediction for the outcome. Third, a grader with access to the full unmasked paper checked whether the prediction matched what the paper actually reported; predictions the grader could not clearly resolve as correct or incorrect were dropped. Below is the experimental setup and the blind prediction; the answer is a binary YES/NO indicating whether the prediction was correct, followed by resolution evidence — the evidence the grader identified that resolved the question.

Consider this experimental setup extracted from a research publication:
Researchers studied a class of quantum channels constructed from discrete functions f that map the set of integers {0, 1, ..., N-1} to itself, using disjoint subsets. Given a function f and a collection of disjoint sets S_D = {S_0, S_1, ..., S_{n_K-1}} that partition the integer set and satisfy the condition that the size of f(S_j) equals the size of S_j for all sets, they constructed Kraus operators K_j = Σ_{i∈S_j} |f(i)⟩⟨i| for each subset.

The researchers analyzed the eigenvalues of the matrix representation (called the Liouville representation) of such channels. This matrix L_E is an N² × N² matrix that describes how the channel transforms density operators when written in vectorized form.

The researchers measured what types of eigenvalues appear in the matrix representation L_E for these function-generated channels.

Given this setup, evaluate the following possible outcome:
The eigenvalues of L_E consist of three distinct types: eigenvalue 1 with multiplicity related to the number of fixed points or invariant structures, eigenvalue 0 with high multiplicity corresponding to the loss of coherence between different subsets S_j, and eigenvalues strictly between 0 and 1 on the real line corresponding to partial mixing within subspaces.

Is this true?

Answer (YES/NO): NO